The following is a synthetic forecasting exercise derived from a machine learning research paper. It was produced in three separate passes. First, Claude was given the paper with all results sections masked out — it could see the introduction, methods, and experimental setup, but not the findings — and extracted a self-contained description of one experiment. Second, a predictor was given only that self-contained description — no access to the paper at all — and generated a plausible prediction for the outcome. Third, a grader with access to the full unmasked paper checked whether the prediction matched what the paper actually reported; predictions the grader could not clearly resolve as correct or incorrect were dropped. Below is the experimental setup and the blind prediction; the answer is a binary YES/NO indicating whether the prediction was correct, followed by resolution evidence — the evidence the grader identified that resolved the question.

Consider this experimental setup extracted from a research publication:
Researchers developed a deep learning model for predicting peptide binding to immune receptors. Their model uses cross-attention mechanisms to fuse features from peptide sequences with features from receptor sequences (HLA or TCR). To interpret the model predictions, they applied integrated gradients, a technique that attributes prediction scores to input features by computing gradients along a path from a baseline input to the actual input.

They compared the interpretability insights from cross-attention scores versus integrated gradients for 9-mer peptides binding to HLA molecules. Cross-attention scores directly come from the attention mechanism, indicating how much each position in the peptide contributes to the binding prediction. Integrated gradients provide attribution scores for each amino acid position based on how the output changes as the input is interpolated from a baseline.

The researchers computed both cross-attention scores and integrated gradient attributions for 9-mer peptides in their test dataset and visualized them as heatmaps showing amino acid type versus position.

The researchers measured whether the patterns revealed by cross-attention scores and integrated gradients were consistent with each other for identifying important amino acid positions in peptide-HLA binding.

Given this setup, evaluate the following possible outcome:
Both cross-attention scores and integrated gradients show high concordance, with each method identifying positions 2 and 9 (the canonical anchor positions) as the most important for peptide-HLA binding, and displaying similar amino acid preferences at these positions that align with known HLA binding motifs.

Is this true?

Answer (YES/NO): YES